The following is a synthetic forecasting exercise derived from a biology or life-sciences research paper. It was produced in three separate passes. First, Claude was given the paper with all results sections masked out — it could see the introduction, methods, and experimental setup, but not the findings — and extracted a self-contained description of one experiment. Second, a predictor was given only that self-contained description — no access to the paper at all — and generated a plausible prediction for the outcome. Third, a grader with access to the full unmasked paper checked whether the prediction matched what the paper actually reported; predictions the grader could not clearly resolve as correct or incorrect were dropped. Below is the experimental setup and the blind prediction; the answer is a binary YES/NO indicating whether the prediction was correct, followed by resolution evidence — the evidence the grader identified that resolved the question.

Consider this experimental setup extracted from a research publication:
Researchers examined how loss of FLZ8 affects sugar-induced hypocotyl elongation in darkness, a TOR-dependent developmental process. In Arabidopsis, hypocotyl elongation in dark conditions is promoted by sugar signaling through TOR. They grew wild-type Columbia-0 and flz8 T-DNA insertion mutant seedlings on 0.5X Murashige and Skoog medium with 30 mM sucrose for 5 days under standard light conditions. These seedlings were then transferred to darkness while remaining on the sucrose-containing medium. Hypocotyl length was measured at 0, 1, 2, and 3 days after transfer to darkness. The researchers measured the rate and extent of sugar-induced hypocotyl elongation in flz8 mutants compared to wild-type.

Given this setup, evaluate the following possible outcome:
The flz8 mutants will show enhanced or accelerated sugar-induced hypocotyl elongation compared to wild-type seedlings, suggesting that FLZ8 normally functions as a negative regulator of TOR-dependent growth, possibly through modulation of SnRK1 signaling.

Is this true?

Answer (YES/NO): YES